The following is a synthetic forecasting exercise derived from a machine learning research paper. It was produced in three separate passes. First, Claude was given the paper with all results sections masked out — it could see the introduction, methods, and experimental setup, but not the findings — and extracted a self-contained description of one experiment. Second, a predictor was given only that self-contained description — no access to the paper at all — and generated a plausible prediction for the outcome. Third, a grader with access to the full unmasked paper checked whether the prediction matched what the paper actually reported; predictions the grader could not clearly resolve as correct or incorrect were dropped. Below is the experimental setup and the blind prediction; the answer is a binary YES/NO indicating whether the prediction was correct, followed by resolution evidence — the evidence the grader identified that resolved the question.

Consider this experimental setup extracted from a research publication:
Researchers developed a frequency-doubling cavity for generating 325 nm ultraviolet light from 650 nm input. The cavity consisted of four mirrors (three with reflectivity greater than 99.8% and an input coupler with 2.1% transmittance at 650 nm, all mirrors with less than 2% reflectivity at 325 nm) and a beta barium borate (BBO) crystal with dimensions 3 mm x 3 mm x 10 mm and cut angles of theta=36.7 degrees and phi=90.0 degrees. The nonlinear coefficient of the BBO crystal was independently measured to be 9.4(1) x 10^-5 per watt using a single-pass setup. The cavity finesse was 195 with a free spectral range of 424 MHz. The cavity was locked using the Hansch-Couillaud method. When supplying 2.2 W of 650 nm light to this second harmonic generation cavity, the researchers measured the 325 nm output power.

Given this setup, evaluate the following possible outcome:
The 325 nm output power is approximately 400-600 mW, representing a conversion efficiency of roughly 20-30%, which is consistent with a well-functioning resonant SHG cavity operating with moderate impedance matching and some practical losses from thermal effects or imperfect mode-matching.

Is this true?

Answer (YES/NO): NO